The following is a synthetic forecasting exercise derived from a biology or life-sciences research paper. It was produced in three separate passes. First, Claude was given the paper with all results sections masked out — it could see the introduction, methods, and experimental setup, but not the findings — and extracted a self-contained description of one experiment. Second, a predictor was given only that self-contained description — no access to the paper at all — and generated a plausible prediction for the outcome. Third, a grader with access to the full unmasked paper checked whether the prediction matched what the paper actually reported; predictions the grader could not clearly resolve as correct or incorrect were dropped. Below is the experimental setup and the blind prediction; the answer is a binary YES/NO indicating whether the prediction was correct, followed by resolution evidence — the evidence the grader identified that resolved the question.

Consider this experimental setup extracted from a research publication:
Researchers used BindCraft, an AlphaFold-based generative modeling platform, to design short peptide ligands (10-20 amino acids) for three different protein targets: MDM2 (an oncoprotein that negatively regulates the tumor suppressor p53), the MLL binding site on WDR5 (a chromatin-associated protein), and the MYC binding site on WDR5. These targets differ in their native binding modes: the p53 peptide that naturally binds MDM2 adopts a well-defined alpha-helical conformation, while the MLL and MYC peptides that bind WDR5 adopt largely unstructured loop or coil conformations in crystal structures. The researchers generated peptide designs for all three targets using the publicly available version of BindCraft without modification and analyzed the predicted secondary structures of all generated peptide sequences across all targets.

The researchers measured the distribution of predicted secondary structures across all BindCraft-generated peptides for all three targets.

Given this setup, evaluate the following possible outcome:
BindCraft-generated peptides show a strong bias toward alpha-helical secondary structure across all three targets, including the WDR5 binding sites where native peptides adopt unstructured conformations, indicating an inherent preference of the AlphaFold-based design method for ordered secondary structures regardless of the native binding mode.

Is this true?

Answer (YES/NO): YES